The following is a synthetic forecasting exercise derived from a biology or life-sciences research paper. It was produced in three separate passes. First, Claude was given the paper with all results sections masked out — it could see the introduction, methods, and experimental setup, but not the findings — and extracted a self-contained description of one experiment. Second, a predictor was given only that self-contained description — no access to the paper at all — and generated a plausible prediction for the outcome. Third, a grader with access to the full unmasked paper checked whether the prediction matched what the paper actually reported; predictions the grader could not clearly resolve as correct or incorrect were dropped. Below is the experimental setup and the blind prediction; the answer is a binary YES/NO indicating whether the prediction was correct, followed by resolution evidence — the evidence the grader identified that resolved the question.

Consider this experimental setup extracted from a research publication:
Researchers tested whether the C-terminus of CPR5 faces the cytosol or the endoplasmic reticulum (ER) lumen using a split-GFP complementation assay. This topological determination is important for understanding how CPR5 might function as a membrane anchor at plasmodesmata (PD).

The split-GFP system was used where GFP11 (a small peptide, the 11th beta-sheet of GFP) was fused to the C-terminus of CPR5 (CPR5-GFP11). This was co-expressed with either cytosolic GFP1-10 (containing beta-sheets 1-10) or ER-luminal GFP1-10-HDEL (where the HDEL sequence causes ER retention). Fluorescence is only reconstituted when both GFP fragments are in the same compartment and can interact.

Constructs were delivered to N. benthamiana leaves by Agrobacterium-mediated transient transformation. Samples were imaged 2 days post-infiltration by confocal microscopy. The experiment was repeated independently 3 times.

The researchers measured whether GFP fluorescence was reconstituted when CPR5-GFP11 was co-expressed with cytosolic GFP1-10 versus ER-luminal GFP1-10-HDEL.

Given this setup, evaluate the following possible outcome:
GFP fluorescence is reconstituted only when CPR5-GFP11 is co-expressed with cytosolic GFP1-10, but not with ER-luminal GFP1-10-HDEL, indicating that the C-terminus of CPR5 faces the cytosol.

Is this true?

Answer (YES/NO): NO